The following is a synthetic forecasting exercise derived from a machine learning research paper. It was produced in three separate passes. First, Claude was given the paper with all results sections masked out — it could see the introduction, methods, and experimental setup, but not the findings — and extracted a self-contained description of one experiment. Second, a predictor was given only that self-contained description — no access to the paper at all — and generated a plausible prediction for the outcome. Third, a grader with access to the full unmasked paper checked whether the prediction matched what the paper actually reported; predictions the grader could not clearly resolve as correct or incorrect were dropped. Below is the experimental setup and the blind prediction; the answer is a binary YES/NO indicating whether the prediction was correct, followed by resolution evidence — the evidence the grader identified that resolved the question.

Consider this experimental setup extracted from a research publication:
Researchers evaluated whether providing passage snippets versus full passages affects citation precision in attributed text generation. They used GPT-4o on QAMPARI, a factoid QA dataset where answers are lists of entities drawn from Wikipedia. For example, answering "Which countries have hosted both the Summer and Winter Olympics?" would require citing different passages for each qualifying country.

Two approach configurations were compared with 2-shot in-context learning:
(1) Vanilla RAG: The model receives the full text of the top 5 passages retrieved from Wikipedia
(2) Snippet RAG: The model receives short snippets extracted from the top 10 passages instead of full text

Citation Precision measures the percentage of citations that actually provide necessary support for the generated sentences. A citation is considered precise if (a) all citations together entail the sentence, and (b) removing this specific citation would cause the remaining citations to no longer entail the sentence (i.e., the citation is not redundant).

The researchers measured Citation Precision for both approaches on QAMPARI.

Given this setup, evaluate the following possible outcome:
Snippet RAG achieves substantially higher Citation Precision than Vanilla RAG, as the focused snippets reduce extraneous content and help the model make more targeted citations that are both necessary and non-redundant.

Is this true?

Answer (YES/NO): YES